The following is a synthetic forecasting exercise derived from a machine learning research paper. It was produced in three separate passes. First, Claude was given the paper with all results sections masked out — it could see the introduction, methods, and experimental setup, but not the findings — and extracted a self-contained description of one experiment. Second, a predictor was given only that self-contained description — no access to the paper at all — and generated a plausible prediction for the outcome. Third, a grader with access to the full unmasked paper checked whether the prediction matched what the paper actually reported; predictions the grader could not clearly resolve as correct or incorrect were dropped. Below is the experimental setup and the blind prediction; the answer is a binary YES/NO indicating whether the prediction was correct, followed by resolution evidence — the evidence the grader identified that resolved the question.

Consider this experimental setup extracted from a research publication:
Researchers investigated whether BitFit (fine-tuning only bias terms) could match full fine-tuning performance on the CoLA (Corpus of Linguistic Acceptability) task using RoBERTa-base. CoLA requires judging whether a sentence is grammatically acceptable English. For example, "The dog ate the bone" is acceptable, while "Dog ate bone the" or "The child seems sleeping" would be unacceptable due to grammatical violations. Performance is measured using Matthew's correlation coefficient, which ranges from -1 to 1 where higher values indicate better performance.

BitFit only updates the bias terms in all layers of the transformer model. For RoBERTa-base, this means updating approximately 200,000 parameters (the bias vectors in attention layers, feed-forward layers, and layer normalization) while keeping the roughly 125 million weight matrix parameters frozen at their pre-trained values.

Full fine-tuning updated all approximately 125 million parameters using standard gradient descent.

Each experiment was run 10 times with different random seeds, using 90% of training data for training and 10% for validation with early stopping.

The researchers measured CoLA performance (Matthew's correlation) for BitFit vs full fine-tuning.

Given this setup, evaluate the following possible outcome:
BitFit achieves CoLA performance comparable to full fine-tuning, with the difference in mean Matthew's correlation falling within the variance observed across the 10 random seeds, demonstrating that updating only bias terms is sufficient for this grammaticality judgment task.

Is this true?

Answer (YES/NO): NO